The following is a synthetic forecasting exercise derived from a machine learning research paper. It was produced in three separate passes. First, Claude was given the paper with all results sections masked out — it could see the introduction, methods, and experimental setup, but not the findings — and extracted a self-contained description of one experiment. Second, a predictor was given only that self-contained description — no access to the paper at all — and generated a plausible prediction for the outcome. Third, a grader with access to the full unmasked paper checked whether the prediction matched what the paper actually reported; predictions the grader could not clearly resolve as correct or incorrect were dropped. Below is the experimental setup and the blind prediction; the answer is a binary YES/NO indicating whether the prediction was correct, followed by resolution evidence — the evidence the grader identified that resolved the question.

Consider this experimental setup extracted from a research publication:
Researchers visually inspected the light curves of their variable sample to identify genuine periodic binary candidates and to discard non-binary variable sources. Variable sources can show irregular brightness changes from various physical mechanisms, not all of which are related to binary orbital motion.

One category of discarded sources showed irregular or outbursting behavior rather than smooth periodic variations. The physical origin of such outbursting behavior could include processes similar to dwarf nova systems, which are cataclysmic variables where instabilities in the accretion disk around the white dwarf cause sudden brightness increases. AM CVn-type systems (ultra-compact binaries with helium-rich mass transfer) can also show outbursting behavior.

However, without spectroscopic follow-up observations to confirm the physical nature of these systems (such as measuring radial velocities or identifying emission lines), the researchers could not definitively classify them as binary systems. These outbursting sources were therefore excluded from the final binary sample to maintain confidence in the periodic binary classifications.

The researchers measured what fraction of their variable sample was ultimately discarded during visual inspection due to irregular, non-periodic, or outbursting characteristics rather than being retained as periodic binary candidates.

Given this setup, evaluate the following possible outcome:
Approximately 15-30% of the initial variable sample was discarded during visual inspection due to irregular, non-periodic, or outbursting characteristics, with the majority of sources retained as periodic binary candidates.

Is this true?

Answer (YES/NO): NO